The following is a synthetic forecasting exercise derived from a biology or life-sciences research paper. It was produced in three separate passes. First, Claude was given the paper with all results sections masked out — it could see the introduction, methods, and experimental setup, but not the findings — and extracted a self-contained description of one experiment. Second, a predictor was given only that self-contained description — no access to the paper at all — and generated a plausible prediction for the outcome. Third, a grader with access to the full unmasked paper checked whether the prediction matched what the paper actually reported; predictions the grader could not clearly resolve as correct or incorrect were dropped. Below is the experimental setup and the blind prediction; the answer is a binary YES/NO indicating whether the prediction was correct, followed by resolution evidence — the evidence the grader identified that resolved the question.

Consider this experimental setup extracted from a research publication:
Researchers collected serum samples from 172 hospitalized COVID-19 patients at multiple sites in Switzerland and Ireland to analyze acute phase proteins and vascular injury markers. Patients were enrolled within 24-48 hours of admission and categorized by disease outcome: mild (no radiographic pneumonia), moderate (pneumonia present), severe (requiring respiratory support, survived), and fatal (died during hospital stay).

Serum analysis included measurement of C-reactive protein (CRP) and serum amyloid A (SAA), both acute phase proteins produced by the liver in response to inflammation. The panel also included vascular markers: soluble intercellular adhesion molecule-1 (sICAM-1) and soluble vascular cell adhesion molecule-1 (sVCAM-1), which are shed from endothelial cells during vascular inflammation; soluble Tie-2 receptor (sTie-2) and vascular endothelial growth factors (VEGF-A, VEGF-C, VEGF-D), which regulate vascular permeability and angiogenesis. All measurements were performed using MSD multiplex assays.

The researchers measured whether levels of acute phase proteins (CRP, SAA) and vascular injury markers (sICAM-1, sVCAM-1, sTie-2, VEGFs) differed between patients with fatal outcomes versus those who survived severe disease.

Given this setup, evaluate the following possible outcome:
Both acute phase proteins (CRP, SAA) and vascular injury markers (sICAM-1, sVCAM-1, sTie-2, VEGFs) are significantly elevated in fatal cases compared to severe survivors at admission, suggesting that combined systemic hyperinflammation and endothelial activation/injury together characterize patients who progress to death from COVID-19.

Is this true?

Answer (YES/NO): NO